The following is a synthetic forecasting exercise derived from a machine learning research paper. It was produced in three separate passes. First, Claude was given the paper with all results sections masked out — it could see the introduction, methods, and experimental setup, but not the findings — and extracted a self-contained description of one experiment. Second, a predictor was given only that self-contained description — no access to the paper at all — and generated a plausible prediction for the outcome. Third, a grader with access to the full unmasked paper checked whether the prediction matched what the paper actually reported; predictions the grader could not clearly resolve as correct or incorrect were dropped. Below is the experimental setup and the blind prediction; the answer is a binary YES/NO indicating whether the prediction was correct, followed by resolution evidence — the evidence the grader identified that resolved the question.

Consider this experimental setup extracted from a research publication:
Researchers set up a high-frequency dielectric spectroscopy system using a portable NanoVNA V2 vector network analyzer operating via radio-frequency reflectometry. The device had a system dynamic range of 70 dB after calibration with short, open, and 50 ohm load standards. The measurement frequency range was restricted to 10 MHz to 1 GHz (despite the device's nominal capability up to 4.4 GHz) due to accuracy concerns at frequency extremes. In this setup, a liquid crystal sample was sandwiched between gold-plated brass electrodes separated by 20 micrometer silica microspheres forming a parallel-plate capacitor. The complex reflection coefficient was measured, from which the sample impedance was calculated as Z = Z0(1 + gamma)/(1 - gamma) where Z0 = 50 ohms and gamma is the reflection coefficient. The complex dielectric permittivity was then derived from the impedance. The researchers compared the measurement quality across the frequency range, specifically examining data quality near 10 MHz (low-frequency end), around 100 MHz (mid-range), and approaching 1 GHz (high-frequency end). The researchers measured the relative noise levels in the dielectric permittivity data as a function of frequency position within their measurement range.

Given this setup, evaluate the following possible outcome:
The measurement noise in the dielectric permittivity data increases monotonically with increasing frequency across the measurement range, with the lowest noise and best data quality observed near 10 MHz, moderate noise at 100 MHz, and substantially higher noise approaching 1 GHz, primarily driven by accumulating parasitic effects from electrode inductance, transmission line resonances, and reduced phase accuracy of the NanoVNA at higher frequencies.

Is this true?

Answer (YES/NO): NO